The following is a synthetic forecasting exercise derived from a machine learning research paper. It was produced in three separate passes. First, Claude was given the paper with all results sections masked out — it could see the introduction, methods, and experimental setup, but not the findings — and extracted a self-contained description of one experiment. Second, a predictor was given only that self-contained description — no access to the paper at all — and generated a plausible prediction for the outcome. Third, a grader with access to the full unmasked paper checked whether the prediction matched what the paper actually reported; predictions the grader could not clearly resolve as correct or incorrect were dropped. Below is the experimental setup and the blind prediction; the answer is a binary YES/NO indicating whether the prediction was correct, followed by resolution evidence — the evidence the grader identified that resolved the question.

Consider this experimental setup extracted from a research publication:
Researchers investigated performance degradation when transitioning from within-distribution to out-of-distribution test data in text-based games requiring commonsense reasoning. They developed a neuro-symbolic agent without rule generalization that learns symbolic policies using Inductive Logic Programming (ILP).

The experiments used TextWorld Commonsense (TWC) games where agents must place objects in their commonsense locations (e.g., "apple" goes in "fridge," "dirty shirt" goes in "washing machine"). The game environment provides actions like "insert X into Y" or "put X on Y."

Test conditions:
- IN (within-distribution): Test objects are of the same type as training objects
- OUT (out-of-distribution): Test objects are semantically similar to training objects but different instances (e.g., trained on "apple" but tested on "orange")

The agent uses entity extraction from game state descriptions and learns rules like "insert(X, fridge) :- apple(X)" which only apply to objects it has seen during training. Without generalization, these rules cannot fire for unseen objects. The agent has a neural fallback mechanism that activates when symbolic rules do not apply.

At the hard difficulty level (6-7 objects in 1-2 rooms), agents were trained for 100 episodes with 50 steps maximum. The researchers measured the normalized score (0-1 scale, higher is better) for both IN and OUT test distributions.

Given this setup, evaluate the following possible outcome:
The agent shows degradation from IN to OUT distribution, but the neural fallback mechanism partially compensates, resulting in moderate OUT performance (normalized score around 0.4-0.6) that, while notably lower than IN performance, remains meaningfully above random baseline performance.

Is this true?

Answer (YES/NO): NO